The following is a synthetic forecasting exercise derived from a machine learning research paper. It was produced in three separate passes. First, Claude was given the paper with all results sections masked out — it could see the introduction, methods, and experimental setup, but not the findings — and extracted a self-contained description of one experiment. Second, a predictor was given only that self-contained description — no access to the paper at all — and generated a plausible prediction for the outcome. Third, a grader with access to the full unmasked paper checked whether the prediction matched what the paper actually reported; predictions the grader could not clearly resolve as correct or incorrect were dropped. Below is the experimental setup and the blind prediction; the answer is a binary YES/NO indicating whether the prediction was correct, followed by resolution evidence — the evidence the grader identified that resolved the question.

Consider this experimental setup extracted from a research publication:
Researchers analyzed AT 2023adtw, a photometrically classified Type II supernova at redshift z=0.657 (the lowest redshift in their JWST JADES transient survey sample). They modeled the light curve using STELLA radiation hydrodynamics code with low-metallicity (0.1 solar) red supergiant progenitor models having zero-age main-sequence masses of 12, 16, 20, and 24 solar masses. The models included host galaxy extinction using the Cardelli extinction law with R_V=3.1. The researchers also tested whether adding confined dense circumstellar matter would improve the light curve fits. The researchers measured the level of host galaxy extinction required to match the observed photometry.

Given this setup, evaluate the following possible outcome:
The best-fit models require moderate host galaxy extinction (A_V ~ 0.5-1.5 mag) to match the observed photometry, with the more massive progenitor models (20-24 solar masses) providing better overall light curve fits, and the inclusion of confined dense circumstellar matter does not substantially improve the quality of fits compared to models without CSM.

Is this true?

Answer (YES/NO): NO